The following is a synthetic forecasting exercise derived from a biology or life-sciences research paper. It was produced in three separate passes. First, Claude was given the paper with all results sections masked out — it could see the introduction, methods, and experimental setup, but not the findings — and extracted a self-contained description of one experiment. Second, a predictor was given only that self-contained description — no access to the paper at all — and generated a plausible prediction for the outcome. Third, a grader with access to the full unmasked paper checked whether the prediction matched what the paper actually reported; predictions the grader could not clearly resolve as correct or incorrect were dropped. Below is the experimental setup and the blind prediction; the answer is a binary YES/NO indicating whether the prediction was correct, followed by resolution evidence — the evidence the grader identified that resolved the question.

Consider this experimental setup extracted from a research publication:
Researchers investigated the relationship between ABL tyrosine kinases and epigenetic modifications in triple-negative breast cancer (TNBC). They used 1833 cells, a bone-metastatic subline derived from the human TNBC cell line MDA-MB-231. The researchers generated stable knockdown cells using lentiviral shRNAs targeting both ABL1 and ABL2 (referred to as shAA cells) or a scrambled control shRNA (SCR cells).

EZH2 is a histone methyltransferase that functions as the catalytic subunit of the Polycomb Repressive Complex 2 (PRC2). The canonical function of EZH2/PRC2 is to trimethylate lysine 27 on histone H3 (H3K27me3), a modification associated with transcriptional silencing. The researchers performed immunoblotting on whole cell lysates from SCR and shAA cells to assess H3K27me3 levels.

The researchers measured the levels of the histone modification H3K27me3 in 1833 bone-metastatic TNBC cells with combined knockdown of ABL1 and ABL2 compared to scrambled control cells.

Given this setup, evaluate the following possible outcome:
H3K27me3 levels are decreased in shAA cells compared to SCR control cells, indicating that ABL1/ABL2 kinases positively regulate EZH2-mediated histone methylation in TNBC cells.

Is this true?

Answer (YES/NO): YES